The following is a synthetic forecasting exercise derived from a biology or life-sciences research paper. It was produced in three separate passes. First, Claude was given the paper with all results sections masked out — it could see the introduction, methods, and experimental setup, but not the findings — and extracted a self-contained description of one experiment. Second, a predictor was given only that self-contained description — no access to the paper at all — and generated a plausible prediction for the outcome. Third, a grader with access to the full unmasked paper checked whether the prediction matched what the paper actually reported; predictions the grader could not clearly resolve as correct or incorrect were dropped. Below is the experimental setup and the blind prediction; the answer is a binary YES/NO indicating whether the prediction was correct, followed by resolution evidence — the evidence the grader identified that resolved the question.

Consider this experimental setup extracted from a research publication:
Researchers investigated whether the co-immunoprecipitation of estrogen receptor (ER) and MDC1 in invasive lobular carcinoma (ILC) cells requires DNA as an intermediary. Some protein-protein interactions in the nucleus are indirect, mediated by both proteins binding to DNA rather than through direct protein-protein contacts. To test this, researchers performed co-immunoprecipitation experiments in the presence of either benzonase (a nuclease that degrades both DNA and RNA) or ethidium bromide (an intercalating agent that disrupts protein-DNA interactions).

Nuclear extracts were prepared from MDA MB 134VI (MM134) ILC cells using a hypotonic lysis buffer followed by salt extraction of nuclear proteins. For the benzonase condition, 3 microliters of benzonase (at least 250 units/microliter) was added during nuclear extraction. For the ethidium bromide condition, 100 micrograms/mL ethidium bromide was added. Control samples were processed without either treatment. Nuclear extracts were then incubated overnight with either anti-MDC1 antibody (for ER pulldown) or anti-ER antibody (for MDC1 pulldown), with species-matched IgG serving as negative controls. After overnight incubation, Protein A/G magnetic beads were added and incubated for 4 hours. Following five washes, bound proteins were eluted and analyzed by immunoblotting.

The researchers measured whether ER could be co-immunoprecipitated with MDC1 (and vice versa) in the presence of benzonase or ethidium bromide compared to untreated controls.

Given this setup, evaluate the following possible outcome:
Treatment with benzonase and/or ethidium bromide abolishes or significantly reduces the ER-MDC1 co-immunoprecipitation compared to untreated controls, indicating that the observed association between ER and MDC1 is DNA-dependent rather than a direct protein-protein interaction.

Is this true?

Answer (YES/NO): NO